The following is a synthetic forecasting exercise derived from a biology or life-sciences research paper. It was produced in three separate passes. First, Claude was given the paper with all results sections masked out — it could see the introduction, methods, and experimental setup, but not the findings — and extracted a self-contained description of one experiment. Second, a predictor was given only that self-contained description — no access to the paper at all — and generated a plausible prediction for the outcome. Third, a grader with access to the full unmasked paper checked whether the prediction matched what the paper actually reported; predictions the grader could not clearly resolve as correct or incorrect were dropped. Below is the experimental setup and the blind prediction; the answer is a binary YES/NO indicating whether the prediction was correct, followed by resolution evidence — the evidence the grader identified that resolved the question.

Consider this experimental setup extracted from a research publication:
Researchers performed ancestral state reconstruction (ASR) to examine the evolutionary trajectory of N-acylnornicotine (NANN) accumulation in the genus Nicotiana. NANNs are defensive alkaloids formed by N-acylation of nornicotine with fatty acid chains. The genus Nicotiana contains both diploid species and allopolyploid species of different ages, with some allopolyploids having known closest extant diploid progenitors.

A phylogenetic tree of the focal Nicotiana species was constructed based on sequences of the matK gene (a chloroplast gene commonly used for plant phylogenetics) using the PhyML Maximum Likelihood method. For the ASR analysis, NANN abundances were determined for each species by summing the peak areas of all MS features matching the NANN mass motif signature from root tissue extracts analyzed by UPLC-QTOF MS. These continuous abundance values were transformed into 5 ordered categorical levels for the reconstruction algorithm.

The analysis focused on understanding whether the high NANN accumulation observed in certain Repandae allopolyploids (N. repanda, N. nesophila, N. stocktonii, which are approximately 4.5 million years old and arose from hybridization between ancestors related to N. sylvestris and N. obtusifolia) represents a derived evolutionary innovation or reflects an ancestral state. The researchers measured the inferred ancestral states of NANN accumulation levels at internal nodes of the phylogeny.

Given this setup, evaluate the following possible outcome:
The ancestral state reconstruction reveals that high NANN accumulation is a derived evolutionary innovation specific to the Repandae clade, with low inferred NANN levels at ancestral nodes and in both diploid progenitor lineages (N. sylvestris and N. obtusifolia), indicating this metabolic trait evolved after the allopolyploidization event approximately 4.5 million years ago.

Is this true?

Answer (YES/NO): NO